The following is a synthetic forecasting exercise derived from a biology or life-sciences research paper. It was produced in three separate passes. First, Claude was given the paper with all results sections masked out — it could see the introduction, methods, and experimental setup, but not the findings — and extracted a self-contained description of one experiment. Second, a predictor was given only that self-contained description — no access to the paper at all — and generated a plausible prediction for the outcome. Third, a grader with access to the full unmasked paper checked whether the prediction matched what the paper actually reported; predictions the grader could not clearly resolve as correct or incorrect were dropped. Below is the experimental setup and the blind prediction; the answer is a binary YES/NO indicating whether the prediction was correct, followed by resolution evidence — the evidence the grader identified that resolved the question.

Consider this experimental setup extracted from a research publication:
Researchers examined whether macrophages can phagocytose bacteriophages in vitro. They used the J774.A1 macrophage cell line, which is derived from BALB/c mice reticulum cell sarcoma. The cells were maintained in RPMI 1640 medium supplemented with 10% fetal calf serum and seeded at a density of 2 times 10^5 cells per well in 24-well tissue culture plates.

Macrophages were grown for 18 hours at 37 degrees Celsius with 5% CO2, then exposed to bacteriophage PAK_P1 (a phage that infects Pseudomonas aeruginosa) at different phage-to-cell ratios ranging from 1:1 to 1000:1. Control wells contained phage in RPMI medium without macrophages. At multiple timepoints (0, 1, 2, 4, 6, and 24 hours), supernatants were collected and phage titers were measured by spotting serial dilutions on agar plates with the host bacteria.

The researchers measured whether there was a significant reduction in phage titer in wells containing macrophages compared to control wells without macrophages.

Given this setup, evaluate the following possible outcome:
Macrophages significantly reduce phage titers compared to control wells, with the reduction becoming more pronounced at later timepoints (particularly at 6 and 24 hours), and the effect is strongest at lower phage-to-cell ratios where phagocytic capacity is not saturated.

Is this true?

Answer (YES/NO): NO